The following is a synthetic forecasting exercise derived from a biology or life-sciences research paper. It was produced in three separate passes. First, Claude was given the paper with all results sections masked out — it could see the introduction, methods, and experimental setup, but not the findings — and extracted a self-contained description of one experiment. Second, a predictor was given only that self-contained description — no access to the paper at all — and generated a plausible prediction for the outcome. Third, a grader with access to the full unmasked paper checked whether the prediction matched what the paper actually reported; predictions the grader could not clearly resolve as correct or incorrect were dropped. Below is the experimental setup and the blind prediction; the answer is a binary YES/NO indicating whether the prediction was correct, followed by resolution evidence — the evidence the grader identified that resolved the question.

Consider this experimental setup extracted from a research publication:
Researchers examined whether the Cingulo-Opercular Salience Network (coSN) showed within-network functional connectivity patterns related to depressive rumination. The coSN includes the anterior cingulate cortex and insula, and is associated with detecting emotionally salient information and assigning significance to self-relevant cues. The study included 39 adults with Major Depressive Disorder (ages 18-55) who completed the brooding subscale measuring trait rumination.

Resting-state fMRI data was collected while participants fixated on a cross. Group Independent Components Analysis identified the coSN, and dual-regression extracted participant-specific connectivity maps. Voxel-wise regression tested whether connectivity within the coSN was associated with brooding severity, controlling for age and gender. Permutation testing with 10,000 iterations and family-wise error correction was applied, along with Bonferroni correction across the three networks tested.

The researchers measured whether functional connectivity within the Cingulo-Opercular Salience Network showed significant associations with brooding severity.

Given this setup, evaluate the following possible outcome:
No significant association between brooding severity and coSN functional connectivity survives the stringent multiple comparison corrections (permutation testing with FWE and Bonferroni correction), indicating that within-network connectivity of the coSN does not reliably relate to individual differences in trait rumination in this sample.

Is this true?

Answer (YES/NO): NO